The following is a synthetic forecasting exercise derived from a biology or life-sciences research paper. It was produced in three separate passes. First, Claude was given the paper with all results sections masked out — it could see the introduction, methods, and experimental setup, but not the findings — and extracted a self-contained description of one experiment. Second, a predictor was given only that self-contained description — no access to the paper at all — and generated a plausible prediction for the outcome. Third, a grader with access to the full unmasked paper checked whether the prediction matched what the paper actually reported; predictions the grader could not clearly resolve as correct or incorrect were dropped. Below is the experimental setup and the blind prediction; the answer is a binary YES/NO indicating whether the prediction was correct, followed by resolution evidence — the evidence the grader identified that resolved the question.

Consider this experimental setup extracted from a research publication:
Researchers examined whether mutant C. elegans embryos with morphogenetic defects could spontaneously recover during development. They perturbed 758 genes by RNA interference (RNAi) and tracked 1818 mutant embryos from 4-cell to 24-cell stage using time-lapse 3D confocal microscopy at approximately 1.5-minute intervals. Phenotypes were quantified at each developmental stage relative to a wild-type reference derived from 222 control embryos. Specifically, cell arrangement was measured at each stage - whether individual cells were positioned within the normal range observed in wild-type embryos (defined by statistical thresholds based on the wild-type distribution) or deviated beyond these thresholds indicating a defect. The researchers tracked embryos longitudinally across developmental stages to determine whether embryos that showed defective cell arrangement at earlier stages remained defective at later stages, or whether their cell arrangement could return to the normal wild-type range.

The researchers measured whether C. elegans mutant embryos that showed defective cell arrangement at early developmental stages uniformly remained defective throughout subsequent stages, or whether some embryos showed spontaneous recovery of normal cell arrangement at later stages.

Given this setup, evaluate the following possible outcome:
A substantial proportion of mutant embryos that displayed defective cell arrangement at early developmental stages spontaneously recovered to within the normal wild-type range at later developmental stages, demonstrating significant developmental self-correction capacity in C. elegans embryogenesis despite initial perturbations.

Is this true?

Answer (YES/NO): YES